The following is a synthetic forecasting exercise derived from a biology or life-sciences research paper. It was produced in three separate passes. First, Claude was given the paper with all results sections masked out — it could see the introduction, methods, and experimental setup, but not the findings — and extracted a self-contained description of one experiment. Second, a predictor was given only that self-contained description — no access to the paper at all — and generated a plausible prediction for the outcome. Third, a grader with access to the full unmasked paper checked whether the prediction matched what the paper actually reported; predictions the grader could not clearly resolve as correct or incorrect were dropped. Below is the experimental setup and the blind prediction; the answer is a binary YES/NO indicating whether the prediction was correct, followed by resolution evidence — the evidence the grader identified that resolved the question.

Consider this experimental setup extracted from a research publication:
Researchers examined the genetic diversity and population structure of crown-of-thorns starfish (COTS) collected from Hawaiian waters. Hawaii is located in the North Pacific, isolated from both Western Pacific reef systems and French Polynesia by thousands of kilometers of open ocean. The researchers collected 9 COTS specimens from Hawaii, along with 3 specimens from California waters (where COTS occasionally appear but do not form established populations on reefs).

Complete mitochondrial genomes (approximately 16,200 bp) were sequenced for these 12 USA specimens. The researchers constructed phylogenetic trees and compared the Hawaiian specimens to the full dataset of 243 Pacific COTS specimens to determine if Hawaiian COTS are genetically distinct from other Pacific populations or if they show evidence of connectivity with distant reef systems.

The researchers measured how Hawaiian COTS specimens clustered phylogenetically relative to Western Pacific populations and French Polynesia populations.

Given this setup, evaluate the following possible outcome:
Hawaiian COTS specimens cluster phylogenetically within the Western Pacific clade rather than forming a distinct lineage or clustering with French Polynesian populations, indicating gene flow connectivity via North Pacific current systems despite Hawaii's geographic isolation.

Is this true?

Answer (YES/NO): NO